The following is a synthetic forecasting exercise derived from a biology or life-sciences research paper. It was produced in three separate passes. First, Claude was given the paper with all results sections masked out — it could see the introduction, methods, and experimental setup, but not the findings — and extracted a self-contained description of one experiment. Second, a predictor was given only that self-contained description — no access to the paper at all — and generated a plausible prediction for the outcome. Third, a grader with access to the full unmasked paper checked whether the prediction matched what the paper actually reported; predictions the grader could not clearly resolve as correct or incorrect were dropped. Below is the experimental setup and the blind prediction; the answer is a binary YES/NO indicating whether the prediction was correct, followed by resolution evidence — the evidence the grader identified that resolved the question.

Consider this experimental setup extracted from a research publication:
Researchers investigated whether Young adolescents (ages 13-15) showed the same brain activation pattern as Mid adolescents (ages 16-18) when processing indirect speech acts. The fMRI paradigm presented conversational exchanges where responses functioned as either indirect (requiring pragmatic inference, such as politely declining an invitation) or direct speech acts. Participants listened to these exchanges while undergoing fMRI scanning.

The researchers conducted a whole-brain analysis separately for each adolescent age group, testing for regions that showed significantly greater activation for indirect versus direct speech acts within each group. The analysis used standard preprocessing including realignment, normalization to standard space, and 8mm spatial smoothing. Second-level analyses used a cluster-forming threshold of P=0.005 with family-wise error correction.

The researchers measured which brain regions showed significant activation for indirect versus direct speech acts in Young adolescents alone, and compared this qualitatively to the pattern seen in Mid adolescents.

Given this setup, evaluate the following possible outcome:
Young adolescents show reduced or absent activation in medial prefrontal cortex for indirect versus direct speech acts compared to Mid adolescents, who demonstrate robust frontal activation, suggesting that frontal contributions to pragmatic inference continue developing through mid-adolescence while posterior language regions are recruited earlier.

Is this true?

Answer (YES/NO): NO